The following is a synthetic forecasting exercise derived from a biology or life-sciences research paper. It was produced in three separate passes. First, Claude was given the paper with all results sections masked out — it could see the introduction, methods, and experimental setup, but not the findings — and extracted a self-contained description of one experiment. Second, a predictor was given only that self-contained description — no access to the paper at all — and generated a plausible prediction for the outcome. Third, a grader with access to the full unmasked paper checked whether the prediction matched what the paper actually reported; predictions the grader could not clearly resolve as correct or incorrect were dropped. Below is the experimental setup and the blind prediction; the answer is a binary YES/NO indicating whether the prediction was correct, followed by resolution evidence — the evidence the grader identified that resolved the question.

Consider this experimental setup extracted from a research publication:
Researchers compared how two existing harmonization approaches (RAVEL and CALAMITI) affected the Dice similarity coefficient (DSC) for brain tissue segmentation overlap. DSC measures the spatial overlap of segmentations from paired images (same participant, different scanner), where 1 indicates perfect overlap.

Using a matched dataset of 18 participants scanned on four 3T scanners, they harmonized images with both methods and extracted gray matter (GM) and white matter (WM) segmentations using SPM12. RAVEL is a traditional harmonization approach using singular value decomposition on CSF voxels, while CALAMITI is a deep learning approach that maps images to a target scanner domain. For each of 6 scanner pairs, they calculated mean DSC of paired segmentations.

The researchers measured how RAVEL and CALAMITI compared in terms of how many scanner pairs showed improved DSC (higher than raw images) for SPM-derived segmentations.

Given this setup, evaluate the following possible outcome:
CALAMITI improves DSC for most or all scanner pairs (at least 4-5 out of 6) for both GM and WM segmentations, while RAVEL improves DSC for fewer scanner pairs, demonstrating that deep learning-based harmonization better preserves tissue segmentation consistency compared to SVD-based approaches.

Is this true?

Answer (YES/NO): NO